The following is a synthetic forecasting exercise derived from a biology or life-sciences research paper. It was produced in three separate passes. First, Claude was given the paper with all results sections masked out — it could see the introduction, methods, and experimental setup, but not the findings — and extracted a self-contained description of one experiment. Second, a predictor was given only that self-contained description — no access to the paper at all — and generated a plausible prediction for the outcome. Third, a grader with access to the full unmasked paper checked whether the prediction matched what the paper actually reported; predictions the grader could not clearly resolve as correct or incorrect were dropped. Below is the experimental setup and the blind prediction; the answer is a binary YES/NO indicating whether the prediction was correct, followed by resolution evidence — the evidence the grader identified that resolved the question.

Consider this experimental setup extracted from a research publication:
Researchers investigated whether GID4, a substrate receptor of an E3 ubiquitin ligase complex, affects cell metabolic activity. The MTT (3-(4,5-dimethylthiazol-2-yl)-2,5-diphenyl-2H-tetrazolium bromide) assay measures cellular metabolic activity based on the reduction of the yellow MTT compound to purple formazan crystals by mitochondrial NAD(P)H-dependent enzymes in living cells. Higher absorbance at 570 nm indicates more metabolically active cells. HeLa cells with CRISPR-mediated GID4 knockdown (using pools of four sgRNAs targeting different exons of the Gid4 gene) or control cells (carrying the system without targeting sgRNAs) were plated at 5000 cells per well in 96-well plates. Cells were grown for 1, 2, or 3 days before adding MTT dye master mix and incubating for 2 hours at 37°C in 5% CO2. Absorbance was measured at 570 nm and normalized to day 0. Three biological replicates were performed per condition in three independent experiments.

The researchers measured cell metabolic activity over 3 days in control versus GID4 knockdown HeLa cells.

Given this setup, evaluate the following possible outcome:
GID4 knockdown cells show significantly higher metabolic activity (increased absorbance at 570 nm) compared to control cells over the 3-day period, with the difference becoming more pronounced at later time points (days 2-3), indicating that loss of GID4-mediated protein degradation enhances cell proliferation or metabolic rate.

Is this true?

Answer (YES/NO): NO